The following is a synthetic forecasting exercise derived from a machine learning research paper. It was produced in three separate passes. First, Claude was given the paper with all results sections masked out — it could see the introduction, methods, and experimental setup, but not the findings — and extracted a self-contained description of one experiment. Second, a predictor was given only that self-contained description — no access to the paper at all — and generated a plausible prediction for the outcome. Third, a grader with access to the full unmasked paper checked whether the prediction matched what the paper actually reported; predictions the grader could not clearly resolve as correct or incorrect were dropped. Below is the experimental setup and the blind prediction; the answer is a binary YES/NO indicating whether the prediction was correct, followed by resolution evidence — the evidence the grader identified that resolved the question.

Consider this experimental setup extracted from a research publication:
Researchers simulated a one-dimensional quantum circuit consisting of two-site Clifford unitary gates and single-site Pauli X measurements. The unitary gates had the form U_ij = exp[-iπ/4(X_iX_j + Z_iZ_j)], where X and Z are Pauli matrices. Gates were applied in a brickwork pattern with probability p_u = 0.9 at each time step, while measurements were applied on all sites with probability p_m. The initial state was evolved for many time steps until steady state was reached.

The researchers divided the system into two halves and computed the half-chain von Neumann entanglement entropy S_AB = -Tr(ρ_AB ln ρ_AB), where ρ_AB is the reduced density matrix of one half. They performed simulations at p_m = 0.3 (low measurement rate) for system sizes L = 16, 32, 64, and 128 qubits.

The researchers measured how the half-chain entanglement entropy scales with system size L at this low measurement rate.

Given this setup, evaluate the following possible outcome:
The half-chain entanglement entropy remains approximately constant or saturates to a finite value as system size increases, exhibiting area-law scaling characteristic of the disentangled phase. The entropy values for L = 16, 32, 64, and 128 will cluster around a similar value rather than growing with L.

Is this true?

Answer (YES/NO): NO